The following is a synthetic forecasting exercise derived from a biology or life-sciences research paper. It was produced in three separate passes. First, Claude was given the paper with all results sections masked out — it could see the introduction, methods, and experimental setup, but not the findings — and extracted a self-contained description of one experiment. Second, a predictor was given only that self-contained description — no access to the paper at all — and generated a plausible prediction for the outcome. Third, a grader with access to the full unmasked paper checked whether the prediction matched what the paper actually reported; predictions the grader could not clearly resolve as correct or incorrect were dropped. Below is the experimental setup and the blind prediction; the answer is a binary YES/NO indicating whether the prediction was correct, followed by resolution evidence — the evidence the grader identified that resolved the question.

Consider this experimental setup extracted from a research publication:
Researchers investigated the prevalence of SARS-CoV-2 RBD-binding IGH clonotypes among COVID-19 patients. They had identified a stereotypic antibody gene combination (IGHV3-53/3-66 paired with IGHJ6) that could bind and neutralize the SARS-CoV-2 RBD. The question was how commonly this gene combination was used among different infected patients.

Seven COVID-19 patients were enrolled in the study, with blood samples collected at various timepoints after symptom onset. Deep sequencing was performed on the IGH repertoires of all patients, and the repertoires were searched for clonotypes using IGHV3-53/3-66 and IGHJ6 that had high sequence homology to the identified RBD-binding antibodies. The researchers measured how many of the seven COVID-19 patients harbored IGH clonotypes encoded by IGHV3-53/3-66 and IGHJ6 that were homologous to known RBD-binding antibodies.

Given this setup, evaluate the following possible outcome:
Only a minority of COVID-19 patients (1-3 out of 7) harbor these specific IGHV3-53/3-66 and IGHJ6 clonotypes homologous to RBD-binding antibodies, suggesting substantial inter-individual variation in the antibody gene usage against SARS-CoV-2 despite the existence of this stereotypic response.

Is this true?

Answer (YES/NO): NO